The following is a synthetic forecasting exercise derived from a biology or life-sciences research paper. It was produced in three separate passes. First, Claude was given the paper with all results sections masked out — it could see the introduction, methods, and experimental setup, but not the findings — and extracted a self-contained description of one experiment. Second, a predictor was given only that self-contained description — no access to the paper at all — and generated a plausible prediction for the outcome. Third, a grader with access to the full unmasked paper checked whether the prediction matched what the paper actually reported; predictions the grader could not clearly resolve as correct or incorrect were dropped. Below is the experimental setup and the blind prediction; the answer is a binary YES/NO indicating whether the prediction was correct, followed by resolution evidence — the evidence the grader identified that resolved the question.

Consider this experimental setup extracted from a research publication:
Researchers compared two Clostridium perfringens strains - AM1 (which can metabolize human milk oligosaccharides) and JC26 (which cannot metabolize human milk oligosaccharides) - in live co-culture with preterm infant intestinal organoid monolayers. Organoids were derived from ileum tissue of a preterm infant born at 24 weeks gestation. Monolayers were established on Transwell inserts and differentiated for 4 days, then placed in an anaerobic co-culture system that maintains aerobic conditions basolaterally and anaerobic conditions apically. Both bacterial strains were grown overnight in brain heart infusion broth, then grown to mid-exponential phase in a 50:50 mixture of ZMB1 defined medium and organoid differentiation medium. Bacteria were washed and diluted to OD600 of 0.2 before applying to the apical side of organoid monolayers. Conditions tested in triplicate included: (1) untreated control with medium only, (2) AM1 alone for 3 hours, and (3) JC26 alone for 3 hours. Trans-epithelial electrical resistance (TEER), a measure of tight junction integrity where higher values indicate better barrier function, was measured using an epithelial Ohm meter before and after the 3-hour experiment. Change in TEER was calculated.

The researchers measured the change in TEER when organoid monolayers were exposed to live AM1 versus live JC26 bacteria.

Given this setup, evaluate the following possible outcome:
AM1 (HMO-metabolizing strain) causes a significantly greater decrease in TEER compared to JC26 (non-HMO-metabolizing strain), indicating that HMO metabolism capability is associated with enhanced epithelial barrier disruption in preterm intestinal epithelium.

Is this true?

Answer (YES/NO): NO